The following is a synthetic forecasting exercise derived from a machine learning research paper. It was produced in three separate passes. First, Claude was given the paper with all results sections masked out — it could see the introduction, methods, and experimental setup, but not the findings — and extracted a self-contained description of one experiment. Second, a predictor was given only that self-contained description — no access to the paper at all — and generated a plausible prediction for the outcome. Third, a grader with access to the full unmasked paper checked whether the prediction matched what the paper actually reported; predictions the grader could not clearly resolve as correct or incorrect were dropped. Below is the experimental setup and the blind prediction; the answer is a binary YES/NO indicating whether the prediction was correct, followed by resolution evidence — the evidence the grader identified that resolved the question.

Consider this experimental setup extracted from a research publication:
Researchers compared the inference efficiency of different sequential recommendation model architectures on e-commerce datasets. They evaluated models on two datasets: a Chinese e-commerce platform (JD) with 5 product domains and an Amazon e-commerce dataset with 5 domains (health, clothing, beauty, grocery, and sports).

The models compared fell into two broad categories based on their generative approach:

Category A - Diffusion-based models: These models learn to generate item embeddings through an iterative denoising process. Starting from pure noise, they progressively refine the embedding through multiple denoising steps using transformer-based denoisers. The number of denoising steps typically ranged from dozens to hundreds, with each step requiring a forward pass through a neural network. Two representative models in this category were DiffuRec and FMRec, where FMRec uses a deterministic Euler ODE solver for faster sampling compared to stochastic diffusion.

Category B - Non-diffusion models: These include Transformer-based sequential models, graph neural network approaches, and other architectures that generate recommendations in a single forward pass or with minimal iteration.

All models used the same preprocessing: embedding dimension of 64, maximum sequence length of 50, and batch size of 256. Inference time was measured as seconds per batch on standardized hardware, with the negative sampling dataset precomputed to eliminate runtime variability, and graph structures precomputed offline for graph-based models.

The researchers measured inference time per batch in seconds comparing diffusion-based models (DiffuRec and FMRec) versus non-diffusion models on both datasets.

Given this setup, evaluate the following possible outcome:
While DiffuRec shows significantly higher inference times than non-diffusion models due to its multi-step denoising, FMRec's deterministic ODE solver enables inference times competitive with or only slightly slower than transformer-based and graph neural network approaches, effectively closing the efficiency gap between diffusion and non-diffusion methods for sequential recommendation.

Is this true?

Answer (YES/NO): NO